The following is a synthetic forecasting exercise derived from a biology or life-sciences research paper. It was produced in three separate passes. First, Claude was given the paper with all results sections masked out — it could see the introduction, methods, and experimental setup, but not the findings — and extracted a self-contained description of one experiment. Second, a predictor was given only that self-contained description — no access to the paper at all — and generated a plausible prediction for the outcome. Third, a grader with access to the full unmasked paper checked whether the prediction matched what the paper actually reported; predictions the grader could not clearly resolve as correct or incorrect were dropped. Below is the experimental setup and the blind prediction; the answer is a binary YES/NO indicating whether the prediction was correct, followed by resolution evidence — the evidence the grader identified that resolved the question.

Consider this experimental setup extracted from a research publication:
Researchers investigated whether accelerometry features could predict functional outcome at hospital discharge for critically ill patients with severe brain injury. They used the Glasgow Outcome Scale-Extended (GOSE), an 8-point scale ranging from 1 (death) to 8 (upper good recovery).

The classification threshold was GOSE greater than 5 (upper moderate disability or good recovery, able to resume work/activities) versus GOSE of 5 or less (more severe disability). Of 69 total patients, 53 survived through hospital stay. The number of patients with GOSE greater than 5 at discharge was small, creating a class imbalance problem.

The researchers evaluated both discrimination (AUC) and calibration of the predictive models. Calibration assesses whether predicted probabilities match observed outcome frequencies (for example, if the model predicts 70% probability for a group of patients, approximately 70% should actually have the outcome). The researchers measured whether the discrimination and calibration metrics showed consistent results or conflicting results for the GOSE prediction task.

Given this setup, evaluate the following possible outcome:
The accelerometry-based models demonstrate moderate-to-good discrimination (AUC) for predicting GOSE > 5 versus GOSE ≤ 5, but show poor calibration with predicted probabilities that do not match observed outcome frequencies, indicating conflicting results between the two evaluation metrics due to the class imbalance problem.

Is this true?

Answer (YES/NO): NO